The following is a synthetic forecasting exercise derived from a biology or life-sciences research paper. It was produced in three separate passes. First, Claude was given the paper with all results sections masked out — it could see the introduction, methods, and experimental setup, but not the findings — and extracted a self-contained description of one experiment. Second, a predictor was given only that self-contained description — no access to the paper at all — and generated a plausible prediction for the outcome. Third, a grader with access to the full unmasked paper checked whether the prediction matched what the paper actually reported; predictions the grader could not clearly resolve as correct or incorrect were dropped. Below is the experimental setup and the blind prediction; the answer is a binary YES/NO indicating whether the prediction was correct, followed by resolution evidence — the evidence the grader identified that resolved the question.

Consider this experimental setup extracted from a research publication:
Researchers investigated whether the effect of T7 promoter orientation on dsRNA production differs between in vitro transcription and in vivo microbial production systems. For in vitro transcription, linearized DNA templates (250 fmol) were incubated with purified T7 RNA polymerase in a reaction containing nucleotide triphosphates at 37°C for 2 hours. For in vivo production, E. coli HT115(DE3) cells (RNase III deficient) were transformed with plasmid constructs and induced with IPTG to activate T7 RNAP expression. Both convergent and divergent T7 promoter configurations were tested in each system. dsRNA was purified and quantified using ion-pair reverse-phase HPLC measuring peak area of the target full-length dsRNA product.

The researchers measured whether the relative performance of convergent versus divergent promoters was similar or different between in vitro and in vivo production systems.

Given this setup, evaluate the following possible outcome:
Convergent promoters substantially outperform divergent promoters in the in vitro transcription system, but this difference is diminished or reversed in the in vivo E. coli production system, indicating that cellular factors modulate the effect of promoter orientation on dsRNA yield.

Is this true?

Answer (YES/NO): NO